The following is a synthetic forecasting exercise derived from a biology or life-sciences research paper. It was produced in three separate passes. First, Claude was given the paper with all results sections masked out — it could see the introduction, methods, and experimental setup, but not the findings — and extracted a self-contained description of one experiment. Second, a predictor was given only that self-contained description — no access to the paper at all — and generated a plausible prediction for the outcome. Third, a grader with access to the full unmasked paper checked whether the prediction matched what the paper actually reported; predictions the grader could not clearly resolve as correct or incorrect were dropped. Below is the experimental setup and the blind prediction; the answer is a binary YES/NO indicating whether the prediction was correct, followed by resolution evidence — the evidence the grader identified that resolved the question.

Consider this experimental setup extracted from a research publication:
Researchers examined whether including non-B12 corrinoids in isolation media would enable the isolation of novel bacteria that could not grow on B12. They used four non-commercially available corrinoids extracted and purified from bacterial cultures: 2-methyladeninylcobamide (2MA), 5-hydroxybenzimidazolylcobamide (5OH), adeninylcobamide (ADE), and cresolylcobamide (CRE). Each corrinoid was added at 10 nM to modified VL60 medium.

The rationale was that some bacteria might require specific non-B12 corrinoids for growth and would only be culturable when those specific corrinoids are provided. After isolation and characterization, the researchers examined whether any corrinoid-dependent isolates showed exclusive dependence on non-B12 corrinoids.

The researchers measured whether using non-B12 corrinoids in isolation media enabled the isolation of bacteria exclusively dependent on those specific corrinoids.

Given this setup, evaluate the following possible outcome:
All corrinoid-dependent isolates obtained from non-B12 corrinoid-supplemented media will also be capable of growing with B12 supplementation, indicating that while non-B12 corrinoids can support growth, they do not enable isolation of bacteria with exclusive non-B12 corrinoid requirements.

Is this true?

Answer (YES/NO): YES